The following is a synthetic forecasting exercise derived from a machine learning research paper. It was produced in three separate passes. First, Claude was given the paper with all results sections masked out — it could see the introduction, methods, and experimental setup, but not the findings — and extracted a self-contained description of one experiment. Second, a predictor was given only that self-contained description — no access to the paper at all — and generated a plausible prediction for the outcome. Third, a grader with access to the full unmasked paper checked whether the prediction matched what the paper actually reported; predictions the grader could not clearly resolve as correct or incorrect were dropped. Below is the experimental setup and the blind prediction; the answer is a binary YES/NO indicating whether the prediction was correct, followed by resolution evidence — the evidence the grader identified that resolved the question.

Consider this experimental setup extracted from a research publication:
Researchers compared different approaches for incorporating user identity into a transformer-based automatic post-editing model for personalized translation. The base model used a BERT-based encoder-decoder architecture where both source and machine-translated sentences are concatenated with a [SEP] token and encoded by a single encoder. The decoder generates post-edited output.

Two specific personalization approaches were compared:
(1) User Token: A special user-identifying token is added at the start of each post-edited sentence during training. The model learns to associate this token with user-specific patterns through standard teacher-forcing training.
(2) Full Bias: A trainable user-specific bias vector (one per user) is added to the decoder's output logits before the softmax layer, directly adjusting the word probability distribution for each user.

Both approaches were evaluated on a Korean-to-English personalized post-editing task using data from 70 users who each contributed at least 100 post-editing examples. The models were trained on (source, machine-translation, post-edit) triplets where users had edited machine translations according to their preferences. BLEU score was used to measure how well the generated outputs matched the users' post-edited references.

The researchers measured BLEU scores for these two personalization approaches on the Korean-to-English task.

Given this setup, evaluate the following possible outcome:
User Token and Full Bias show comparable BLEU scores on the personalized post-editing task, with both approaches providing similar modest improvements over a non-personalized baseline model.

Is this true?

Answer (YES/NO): NO